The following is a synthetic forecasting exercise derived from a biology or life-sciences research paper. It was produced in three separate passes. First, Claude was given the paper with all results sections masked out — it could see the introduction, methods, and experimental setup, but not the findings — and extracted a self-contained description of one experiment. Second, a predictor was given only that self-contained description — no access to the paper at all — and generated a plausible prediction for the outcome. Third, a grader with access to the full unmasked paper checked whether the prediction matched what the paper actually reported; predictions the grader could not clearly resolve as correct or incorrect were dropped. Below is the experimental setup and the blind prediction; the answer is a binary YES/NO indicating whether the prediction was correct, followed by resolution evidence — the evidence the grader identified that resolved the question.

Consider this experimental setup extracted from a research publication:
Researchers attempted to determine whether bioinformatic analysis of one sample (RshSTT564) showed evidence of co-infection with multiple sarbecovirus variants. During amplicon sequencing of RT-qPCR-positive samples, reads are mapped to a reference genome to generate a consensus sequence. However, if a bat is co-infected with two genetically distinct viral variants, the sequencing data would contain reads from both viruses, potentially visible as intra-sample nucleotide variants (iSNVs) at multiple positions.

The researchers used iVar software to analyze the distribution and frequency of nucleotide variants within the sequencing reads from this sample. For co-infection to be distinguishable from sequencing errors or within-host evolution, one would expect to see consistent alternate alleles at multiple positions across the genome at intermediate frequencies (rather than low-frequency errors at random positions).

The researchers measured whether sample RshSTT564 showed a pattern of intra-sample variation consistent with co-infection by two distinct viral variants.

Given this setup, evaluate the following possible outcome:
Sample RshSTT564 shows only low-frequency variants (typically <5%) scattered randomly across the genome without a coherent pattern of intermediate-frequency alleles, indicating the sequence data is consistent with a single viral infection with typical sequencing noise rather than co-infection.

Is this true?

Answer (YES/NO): NO